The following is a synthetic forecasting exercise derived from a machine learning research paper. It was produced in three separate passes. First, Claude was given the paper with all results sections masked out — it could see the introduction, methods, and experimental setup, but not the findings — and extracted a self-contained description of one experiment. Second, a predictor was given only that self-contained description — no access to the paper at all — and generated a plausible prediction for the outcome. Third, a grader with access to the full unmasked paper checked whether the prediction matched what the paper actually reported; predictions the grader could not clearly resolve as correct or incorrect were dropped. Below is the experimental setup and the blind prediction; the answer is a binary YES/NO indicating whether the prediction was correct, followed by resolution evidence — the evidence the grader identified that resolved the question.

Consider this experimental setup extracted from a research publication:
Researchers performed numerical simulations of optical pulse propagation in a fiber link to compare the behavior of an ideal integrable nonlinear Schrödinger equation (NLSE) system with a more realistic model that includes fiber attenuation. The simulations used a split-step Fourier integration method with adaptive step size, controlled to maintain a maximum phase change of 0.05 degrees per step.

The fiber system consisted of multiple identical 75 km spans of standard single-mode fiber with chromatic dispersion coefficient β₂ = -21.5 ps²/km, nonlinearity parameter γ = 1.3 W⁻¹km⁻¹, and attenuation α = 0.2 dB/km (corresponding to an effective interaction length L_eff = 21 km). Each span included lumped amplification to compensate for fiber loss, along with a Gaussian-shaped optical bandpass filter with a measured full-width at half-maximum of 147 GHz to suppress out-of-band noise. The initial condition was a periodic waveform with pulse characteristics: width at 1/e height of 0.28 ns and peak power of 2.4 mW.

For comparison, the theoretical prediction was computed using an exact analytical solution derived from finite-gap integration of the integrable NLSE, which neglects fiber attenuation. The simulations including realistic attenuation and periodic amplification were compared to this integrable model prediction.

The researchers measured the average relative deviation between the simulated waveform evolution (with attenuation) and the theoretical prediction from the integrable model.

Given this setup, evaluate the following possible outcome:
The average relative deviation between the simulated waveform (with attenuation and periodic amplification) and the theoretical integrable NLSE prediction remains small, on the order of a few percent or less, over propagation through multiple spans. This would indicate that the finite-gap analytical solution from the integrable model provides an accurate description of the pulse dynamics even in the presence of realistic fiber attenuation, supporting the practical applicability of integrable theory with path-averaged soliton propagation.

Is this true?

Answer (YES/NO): YES